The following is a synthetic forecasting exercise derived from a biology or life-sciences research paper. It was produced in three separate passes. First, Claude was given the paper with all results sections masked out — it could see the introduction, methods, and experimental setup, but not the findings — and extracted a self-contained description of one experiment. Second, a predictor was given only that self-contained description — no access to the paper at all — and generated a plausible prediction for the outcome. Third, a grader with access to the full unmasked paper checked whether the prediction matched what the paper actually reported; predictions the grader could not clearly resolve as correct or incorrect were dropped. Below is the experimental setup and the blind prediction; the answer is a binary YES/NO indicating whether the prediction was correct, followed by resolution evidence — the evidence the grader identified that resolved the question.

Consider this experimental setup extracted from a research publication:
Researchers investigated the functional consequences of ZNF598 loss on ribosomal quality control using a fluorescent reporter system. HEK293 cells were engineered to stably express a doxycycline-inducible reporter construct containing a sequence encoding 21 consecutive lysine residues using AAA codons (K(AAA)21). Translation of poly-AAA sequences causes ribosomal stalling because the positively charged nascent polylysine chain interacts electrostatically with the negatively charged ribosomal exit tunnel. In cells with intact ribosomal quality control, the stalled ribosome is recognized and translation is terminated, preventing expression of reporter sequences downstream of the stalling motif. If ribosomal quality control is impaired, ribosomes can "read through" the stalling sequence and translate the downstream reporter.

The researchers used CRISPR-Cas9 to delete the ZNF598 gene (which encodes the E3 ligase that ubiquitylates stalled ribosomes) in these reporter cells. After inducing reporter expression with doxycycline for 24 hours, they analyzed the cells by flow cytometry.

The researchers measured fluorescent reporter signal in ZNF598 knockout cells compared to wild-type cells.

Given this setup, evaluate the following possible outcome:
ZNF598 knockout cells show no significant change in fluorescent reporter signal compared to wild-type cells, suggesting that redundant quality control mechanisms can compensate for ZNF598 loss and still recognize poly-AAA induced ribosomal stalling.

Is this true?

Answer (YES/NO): NO